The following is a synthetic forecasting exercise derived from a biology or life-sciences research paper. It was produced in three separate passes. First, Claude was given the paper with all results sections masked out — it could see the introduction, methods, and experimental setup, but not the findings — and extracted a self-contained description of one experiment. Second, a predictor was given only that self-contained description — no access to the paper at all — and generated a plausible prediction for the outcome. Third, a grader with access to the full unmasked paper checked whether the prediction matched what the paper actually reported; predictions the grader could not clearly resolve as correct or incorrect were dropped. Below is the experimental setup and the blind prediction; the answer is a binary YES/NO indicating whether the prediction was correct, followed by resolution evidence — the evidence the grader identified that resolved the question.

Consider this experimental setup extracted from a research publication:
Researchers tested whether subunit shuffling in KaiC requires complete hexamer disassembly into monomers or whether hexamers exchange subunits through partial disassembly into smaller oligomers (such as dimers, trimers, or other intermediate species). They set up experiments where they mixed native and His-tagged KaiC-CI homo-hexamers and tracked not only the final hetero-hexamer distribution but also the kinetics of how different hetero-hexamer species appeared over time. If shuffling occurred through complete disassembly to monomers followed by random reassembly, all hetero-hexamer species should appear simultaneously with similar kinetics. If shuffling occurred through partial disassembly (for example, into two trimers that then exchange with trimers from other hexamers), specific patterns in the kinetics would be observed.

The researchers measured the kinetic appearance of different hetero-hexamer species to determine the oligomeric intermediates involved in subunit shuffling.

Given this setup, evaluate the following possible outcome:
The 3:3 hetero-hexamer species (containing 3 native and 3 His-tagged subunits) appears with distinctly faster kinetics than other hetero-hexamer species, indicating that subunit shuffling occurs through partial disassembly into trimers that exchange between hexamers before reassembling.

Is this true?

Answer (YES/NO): NO